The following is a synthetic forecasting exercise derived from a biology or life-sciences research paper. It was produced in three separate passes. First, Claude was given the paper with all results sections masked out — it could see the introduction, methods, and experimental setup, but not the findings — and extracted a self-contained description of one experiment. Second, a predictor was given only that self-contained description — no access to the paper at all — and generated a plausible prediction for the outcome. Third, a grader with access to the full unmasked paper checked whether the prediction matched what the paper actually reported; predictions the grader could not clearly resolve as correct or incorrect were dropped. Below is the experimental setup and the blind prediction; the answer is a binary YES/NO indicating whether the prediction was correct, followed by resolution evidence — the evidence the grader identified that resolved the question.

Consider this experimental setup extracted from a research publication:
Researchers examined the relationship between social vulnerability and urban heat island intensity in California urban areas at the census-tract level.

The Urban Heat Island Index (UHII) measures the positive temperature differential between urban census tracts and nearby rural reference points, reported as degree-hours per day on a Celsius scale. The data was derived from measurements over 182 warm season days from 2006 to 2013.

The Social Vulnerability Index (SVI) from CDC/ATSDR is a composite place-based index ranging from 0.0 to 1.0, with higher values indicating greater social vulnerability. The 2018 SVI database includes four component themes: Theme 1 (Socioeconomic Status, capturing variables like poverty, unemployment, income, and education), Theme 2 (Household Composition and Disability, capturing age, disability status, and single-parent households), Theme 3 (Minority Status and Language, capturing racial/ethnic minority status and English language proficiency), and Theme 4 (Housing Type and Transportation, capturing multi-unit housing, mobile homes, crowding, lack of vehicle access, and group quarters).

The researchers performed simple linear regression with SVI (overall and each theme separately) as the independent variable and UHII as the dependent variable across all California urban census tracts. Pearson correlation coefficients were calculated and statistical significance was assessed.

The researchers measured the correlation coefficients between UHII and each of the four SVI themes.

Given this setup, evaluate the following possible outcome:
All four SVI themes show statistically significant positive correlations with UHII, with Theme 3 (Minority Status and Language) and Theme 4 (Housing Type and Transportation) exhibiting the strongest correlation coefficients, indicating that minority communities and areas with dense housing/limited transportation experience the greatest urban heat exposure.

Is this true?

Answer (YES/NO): NO